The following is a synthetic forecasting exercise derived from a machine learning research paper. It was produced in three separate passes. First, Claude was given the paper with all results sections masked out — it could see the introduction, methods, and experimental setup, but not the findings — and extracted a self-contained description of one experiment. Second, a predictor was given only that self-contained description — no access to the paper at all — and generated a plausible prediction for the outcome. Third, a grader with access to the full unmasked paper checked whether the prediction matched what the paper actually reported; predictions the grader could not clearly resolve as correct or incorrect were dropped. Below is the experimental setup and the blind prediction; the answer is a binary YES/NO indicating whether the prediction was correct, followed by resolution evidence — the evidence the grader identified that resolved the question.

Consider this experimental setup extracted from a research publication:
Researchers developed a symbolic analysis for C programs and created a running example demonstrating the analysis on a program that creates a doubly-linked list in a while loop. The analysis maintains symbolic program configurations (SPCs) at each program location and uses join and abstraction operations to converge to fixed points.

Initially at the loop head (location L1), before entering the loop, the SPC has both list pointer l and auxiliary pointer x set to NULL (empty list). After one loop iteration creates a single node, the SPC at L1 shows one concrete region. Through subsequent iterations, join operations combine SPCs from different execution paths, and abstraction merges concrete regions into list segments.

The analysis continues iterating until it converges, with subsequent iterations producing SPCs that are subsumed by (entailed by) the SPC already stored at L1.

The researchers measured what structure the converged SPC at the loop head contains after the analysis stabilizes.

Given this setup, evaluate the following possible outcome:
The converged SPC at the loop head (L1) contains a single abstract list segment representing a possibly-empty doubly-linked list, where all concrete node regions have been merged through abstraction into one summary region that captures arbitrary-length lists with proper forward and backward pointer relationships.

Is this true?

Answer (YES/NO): YES